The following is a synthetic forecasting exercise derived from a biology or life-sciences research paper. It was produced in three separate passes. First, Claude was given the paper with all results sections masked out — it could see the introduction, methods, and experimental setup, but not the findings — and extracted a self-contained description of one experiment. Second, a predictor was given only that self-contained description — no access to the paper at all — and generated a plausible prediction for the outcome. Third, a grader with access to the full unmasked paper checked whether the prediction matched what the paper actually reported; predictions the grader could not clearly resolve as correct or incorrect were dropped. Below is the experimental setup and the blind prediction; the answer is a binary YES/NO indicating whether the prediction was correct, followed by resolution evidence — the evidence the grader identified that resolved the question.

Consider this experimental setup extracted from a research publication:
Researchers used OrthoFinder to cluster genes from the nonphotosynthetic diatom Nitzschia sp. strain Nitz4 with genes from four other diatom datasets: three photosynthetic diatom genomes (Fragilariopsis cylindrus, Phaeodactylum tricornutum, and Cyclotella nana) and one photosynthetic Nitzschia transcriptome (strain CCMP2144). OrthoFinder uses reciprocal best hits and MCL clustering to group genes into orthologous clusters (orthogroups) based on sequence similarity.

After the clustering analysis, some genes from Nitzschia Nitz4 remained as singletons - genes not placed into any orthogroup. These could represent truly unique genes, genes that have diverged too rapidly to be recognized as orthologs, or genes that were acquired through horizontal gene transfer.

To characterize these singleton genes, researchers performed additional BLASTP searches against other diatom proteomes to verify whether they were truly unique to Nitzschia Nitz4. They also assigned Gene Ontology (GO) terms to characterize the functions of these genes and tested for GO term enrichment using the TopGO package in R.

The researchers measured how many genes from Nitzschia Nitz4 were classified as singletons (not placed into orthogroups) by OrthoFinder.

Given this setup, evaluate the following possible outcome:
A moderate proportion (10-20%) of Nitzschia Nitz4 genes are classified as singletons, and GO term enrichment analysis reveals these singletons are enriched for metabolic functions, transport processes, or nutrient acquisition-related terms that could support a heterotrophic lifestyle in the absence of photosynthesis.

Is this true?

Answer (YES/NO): NO